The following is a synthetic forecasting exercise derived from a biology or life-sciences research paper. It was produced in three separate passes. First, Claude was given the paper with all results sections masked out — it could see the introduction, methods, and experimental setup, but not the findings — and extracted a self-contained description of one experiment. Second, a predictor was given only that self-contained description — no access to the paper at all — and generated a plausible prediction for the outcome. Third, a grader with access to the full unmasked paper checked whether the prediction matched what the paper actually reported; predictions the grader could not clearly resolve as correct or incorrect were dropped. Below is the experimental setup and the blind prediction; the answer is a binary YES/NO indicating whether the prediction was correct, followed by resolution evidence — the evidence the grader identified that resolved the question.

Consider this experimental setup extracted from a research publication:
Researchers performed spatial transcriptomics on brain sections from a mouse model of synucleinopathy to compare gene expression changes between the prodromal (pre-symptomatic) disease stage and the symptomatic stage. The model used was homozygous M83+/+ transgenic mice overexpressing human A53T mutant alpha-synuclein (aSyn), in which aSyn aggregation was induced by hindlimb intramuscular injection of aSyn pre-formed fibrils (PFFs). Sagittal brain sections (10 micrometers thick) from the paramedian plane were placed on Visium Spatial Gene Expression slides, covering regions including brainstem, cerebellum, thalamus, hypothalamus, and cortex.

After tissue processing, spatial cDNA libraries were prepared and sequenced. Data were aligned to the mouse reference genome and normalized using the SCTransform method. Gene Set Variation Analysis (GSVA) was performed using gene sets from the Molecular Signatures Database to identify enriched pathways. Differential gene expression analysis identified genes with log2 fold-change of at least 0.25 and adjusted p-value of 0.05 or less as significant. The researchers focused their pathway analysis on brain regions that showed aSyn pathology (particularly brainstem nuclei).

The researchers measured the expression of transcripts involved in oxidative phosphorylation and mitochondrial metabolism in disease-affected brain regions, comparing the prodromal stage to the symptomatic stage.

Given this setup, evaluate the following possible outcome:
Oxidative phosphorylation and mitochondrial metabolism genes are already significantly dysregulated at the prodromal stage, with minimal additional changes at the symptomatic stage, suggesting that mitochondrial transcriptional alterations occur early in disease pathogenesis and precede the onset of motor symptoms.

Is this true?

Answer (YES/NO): NO